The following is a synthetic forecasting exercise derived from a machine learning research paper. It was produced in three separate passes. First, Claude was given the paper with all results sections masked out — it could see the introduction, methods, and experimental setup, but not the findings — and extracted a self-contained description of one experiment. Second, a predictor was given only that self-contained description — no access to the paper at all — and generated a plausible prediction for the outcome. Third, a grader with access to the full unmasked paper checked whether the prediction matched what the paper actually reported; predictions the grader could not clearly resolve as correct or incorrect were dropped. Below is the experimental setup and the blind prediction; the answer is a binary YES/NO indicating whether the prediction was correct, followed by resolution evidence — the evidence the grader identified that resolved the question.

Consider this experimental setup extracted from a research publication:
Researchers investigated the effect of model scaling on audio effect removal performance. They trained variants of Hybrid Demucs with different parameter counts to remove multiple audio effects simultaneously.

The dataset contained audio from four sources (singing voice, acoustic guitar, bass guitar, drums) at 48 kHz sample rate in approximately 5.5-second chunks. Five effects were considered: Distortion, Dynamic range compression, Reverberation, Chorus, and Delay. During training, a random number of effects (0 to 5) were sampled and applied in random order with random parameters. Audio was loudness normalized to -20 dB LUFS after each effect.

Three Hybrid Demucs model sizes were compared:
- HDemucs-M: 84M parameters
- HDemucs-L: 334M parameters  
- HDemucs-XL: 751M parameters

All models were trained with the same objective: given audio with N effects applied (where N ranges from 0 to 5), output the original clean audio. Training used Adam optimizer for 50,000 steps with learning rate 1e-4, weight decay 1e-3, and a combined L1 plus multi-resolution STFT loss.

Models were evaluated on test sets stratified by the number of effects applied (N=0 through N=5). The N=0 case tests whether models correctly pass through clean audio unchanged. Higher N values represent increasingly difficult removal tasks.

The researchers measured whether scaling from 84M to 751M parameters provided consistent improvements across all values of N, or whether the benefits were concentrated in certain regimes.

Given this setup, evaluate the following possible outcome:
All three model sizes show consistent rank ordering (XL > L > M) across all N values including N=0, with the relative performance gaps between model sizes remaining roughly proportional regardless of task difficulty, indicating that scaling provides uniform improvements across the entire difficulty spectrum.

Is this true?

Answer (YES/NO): NO